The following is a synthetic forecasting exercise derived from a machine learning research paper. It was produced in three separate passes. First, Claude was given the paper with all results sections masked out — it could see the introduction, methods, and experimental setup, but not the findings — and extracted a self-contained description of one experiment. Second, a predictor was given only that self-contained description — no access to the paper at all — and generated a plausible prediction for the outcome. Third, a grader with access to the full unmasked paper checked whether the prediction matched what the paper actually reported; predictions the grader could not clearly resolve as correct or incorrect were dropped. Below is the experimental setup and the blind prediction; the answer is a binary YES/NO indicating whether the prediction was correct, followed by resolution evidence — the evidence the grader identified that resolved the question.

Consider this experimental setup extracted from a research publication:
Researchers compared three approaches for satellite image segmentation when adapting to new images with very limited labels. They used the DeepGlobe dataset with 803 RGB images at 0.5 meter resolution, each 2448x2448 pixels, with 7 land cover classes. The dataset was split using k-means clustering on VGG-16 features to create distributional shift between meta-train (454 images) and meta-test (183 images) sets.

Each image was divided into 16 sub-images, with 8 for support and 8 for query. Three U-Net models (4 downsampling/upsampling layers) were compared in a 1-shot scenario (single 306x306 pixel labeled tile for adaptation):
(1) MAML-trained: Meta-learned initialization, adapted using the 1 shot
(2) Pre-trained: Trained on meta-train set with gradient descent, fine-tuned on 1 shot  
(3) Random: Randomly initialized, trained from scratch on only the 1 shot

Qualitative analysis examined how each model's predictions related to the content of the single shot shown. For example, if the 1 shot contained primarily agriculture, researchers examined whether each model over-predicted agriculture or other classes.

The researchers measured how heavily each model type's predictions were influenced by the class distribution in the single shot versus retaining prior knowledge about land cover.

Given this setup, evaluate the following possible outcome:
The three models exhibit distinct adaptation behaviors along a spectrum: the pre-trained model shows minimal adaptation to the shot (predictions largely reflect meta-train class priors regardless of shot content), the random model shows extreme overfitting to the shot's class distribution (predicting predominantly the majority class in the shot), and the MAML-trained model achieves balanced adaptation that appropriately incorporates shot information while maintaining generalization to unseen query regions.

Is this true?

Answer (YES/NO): NO